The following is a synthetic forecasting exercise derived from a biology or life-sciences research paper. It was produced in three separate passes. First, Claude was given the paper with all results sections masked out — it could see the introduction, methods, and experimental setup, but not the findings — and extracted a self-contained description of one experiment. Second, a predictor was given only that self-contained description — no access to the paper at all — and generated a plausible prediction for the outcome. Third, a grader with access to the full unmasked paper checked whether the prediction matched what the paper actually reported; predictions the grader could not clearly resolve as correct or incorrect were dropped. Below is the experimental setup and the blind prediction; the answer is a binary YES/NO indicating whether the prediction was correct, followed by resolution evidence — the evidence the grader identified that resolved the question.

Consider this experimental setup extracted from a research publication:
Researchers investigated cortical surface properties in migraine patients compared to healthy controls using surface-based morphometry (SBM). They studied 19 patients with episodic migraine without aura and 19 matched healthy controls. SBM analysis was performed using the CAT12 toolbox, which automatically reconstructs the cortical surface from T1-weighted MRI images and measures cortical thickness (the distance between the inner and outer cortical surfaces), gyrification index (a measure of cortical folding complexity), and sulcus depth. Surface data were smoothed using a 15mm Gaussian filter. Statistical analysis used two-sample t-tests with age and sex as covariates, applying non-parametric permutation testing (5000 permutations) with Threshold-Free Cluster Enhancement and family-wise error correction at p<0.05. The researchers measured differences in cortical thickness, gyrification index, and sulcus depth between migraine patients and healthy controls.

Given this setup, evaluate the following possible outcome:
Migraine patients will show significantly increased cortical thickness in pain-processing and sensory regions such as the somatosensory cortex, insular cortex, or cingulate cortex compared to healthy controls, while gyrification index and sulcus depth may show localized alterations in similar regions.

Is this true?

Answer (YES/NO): NO